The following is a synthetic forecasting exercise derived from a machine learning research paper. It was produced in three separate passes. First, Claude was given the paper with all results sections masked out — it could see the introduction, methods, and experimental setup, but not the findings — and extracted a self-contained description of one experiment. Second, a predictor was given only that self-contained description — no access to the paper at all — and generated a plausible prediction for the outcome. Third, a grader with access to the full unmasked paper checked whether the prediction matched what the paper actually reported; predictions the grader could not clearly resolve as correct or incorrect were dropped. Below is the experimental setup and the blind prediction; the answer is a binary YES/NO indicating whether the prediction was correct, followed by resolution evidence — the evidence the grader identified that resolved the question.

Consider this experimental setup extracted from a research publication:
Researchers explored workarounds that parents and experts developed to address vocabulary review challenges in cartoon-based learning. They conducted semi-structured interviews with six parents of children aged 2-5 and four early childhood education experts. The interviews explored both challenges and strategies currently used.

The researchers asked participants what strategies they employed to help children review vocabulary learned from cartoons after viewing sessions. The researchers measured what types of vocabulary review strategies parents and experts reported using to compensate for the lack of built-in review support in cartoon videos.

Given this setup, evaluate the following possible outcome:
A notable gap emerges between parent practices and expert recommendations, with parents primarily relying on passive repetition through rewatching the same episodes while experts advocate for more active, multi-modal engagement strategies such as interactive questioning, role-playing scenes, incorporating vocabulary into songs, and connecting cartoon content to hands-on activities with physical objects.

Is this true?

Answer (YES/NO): NO